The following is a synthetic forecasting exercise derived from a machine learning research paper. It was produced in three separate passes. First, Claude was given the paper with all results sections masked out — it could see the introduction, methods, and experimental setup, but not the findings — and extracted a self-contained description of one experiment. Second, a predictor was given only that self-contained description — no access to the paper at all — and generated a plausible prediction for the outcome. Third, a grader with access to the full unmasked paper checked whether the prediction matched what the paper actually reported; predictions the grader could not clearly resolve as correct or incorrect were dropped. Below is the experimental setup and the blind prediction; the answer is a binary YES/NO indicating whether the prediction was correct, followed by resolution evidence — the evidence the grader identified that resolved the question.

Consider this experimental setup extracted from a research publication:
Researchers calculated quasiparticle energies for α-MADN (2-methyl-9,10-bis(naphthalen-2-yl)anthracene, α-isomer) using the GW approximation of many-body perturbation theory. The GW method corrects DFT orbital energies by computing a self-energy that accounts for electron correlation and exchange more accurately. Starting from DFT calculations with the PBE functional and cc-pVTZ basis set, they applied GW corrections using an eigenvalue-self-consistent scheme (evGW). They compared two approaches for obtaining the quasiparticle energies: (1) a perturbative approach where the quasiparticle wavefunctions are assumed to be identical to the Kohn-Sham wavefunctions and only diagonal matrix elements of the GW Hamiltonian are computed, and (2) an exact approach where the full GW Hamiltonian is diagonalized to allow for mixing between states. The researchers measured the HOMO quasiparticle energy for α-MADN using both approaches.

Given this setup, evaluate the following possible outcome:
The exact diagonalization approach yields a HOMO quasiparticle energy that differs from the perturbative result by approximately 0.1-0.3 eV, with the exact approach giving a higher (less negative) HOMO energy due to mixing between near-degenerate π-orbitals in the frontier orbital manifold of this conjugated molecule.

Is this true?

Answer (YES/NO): NO